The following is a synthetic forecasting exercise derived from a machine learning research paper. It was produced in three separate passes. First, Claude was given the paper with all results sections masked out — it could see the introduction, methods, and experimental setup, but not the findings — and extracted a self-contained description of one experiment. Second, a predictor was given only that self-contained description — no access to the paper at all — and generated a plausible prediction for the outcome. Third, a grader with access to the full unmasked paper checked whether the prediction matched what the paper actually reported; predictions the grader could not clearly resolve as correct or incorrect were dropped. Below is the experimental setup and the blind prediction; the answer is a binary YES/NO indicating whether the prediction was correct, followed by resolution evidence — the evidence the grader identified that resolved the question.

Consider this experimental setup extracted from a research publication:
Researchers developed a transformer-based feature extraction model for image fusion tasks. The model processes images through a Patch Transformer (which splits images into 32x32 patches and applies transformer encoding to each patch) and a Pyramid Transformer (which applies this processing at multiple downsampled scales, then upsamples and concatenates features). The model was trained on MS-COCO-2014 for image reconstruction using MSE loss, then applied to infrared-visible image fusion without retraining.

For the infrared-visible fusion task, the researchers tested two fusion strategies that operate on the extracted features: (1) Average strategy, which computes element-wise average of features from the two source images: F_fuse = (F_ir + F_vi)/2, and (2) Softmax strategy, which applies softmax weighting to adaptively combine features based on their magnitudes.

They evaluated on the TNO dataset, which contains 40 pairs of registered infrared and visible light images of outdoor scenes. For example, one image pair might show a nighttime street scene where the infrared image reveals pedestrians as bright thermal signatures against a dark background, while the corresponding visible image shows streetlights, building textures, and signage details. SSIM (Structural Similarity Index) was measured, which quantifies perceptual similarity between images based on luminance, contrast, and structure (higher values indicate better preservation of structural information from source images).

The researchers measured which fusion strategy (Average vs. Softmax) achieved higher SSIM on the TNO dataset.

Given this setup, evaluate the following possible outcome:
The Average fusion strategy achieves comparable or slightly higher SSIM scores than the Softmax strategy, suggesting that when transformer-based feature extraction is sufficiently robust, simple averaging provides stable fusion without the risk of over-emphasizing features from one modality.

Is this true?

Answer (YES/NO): NO